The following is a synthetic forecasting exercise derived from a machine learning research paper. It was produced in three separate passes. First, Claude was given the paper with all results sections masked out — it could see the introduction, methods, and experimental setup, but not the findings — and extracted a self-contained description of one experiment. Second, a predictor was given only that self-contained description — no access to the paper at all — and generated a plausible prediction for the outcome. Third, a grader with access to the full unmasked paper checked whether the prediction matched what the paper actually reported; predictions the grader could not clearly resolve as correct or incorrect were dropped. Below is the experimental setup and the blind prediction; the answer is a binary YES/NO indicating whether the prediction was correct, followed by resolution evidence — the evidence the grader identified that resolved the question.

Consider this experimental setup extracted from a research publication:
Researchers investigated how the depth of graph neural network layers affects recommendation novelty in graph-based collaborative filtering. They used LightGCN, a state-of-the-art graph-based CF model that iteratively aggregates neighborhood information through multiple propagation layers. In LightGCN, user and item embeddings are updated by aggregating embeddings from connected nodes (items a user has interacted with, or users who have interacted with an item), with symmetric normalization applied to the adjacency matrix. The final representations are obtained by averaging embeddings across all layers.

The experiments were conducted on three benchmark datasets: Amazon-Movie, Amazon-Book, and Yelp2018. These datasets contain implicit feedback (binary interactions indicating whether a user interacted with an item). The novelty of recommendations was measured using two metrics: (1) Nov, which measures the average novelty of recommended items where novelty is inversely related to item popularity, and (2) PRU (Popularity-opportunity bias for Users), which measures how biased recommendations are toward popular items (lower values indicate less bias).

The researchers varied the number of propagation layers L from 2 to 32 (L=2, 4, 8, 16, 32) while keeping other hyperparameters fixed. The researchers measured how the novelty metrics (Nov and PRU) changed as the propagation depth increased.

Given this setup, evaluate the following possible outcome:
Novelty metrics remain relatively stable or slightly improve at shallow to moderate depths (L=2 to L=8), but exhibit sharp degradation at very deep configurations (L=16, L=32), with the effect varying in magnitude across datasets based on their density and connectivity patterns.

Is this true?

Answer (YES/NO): NO